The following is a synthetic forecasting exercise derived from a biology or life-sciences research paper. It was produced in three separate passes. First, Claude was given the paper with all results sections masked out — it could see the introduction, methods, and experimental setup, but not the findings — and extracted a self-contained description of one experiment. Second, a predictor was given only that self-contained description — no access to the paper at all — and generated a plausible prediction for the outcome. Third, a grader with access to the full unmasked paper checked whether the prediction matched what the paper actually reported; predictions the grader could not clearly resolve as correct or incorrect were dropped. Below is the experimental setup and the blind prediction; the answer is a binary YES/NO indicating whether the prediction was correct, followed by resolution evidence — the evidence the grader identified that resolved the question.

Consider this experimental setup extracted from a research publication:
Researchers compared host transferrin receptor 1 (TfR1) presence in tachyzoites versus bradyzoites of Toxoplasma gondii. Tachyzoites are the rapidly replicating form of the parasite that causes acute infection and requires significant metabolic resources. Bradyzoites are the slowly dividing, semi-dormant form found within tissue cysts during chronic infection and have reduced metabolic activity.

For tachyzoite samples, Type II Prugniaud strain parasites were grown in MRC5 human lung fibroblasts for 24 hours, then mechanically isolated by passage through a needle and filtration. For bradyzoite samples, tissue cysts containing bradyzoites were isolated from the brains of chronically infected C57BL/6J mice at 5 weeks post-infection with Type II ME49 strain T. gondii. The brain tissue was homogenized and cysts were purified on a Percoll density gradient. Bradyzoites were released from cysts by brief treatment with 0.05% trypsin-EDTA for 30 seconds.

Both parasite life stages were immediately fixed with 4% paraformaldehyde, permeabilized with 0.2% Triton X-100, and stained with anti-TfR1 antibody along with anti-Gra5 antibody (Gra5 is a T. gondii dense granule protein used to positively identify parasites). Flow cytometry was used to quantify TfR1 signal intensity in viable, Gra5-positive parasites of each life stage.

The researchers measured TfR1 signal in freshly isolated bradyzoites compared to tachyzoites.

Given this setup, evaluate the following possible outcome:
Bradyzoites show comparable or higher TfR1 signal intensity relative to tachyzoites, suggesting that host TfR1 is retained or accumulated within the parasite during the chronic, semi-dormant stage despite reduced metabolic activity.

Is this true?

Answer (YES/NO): NO